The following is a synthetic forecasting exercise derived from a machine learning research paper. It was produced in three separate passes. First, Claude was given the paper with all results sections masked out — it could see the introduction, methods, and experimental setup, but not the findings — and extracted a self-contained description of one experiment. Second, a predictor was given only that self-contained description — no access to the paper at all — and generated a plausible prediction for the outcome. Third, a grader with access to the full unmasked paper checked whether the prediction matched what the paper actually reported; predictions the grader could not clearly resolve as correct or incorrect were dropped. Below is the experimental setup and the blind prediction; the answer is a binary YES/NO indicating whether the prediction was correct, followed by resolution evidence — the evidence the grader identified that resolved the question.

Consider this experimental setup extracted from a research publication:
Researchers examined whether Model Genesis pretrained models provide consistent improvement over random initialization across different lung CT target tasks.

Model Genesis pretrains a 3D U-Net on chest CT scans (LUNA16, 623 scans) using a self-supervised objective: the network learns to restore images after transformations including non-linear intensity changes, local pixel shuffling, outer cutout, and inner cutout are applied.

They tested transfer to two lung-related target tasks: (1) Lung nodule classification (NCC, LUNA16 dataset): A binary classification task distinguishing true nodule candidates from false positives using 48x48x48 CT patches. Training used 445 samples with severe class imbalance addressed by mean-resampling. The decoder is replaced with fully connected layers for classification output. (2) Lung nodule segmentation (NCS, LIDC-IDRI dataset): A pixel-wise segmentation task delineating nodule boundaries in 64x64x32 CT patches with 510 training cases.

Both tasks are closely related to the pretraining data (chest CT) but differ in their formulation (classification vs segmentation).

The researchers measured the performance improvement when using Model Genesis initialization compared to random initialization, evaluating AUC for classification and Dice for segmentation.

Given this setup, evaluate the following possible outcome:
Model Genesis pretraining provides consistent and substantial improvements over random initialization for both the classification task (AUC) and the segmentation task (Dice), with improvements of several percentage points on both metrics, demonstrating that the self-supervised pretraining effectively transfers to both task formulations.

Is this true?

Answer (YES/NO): NO